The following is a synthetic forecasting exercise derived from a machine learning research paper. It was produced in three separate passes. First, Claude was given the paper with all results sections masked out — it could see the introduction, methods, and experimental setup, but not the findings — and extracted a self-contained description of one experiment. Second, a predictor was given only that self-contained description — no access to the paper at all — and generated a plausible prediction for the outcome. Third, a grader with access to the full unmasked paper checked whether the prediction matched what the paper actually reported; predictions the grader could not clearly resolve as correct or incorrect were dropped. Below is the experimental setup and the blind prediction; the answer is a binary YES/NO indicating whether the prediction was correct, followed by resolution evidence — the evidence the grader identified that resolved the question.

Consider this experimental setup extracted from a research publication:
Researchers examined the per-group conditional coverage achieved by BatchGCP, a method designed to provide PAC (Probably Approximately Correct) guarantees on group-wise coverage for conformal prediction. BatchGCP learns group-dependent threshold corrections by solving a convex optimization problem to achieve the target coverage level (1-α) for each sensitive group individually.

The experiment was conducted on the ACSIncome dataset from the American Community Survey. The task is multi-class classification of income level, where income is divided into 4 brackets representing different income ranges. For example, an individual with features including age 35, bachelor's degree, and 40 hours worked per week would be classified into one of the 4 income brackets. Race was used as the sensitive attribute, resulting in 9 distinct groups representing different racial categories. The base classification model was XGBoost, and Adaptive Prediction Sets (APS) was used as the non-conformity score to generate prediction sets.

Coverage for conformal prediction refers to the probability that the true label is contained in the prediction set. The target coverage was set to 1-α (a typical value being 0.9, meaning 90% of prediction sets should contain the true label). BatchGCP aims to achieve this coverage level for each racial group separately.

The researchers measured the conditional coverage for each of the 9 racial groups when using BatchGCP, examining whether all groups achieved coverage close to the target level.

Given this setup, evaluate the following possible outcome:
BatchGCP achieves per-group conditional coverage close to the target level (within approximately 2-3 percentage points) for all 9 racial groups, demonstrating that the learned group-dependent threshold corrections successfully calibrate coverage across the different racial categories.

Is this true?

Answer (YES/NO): NO